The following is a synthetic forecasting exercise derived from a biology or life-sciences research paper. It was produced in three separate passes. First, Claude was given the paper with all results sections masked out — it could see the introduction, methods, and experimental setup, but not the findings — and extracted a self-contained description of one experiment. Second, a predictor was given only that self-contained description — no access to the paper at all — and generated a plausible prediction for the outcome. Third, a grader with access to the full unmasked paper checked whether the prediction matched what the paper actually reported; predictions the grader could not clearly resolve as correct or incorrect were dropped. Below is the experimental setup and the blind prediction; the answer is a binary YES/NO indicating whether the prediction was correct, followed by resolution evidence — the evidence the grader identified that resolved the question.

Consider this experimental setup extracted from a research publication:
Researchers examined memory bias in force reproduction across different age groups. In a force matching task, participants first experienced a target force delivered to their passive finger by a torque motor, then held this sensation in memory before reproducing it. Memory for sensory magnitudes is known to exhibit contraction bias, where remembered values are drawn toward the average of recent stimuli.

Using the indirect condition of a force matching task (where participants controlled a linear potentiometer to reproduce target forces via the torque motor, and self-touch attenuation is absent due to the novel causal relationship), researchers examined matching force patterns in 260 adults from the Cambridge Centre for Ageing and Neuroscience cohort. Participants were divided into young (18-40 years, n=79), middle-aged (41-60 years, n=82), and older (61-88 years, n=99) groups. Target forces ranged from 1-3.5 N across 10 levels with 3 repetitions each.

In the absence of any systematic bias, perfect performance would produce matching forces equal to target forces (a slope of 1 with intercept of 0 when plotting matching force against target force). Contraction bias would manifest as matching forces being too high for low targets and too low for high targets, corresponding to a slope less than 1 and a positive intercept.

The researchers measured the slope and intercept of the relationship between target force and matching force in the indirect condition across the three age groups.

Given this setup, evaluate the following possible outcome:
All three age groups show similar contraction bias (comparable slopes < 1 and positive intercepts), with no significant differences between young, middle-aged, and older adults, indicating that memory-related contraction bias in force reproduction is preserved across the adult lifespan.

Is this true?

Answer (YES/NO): NO